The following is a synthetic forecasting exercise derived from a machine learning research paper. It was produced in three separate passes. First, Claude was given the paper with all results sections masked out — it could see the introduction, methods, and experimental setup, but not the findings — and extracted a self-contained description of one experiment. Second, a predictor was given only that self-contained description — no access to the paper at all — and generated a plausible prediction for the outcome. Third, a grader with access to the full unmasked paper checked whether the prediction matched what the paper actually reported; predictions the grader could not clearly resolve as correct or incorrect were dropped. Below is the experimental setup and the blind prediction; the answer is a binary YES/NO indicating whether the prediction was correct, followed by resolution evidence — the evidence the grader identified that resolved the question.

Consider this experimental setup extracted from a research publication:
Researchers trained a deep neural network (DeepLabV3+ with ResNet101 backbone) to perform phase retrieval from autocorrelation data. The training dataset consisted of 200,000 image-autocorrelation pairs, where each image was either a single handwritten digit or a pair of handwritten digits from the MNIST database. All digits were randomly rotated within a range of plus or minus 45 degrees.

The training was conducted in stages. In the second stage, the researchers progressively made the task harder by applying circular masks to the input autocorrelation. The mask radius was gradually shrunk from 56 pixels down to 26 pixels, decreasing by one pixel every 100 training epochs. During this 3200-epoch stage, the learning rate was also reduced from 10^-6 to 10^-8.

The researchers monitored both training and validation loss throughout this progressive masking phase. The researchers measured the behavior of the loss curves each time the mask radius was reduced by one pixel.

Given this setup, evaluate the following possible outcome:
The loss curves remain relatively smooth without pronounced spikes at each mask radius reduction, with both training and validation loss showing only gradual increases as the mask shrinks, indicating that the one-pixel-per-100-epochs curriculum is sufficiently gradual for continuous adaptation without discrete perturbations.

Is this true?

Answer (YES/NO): NO